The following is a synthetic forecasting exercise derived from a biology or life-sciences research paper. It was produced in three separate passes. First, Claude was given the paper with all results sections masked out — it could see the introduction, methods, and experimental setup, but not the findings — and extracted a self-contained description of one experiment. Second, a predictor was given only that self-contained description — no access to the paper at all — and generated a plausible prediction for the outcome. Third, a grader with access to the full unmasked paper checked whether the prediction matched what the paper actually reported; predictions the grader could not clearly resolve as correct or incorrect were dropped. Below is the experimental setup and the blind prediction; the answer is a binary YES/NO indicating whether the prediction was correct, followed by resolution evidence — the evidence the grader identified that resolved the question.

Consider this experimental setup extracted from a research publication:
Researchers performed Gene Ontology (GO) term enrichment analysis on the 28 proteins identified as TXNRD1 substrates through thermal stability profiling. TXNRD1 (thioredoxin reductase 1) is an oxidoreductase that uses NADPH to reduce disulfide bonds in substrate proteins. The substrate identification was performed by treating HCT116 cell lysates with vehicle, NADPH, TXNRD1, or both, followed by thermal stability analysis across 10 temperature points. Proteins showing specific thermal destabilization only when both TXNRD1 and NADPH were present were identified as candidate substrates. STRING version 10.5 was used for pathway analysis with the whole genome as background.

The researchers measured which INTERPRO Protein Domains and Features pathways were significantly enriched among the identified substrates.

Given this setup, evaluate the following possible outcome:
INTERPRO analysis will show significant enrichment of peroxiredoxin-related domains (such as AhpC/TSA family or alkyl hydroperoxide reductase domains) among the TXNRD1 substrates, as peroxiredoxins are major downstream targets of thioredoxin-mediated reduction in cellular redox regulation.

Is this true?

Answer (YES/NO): YES